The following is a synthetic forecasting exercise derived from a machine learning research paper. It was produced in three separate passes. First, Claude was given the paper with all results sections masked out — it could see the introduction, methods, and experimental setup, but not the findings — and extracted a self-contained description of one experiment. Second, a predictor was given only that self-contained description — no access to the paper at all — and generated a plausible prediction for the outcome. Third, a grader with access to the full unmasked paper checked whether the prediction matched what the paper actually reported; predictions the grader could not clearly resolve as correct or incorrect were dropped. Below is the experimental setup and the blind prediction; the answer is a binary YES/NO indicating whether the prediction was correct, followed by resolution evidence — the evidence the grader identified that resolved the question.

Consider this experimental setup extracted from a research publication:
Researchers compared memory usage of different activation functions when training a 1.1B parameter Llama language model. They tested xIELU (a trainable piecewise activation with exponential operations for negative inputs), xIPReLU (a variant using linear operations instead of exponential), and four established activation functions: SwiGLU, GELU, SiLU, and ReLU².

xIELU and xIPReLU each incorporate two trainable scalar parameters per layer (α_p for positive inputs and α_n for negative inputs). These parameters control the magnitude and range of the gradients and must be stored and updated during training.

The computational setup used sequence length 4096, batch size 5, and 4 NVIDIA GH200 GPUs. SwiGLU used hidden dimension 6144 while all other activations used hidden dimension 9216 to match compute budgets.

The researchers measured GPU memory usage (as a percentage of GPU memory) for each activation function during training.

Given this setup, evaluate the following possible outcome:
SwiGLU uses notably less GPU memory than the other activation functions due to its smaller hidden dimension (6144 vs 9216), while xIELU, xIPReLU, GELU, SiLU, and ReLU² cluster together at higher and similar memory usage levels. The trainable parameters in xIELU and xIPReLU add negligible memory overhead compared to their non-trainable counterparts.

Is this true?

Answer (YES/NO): NO